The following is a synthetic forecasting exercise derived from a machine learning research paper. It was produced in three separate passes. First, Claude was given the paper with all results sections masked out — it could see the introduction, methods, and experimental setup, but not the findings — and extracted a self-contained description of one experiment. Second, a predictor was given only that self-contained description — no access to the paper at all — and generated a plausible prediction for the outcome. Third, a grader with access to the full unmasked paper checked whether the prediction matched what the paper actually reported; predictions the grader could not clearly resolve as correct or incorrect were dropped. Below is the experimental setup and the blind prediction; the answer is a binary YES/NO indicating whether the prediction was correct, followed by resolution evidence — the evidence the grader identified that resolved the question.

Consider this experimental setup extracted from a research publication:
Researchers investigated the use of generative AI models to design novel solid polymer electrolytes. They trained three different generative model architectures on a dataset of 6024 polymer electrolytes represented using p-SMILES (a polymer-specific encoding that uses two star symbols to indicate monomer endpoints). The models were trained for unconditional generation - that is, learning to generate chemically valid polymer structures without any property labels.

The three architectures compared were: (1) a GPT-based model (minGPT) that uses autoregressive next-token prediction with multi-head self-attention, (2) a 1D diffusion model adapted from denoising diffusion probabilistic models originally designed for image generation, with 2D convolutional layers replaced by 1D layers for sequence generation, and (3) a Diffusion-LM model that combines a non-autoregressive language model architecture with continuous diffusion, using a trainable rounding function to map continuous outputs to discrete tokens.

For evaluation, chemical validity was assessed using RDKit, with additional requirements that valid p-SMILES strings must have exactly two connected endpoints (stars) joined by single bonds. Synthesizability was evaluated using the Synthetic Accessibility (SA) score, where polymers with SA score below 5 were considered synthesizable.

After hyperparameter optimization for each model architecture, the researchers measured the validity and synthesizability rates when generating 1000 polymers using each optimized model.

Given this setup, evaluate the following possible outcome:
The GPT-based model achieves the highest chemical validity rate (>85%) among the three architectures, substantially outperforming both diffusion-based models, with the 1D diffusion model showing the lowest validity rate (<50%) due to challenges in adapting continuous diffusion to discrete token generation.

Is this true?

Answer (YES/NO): NO